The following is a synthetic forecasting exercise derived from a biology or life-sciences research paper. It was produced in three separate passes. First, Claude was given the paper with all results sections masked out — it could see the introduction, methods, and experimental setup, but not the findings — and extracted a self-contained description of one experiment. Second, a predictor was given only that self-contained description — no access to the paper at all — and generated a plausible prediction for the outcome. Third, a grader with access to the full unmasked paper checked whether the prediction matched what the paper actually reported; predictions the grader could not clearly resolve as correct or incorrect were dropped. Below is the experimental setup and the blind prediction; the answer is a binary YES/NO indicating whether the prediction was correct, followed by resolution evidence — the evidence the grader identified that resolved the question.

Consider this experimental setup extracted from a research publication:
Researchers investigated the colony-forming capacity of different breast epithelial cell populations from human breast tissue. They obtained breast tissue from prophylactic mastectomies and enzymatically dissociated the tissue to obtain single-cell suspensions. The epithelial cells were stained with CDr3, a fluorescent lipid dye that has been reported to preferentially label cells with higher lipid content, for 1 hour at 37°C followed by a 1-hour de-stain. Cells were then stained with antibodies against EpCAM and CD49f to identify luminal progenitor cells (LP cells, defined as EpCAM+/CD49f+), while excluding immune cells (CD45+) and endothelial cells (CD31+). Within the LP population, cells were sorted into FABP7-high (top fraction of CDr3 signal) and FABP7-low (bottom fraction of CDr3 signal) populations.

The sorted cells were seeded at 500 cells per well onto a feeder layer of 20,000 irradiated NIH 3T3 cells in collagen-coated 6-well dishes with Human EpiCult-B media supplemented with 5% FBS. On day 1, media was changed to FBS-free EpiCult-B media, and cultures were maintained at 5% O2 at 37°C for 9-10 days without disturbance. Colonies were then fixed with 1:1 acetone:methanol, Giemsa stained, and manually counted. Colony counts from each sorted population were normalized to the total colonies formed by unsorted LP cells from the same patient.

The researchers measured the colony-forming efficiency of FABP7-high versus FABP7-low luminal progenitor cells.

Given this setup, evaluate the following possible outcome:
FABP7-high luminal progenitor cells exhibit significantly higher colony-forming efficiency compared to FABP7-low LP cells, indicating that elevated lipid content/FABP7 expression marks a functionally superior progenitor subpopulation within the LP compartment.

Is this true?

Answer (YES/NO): YES